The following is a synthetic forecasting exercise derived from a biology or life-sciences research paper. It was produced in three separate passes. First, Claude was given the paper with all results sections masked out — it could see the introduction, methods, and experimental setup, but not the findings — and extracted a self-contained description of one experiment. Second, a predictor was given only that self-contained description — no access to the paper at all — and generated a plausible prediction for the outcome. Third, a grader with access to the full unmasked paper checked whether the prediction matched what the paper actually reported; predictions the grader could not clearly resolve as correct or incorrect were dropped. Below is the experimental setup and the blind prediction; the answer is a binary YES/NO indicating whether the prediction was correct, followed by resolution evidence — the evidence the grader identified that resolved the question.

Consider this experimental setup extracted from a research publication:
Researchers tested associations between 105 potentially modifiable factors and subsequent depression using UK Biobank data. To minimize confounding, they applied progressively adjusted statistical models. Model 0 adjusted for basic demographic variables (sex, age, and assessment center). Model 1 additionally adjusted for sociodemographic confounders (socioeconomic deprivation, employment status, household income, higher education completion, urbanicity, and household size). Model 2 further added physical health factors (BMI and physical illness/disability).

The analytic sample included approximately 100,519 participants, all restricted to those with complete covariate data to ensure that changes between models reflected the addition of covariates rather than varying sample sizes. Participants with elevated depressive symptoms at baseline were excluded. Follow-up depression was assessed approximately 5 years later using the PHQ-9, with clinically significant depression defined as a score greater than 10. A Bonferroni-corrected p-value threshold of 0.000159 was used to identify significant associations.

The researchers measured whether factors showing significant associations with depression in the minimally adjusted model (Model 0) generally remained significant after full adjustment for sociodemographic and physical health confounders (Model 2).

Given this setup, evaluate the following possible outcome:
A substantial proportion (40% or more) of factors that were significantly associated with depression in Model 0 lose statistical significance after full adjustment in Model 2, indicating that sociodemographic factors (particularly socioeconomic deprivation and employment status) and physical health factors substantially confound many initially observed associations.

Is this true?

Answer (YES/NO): YES